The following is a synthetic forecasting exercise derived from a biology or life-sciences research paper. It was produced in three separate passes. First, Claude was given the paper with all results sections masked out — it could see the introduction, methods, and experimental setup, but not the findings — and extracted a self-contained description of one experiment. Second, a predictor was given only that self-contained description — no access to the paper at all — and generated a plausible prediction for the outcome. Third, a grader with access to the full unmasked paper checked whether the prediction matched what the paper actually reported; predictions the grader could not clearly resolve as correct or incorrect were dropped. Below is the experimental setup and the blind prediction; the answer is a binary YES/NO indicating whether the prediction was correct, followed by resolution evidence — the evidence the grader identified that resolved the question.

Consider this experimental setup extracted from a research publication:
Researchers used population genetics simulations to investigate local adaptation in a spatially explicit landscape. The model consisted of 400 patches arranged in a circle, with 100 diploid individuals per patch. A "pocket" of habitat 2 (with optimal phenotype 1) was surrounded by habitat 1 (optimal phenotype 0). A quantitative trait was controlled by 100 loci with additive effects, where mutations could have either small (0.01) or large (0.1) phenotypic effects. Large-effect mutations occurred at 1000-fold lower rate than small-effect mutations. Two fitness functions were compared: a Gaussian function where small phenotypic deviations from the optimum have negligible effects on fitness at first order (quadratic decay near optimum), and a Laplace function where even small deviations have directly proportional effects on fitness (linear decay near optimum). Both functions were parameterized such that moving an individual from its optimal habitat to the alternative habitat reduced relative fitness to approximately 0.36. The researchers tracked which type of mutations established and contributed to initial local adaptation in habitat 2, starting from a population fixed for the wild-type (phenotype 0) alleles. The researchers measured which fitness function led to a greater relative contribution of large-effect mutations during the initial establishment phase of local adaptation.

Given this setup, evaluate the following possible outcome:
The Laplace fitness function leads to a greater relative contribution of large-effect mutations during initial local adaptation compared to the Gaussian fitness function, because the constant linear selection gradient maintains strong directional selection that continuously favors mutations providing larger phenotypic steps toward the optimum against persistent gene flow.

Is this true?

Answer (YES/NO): YES